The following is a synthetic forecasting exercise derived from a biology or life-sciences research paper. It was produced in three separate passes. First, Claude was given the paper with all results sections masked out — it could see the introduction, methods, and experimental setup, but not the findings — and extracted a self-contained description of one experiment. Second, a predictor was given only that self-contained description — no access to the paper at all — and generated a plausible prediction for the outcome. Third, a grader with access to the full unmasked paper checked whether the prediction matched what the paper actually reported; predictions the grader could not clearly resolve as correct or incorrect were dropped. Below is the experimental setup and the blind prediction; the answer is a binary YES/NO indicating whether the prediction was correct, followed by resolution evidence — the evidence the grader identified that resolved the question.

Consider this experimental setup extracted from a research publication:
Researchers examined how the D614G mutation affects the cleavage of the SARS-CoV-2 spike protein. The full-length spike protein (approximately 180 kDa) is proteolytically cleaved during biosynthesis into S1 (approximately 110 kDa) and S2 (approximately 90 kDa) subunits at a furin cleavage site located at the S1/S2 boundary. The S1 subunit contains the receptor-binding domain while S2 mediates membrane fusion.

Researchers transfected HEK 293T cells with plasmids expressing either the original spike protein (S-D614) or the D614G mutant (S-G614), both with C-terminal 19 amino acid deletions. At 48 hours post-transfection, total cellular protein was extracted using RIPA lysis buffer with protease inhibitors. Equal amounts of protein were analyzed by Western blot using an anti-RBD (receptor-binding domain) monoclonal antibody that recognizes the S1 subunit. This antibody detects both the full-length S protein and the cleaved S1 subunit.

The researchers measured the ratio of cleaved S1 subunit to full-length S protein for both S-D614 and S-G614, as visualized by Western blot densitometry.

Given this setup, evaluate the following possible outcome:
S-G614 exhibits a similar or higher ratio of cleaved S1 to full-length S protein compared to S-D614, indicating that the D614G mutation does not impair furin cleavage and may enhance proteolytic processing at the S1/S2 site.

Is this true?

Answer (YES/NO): YES